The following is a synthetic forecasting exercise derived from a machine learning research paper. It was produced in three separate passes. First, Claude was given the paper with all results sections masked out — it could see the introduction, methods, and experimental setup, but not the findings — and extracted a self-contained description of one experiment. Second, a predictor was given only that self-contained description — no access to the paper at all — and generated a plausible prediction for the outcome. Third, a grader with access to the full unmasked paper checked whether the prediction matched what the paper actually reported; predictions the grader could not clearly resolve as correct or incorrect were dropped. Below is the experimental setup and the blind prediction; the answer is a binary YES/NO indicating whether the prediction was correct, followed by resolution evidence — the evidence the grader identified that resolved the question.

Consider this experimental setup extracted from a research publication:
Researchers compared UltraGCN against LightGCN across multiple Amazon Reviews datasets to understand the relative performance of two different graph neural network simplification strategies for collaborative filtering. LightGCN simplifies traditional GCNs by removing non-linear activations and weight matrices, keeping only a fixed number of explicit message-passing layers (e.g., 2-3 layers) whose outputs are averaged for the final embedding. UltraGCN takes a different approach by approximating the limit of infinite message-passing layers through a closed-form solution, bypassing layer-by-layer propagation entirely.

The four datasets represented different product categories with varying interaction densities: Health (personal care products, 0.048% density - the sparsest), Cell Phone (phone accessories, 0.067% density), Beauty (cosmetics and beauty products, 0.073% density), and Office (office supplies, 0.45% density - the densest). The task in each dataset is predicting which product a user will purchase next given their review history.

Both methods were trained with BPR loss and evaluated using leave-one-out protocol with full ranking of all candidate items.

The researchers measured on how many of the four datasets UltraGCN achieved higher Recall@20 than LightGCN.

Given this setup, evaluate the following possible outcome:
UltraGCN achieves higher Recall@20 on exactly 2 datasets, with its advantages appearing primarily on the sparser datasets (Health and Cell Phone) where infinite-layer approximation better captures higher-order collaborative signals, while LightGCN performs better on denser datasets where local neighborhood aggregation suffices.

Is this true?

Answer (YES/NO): NO